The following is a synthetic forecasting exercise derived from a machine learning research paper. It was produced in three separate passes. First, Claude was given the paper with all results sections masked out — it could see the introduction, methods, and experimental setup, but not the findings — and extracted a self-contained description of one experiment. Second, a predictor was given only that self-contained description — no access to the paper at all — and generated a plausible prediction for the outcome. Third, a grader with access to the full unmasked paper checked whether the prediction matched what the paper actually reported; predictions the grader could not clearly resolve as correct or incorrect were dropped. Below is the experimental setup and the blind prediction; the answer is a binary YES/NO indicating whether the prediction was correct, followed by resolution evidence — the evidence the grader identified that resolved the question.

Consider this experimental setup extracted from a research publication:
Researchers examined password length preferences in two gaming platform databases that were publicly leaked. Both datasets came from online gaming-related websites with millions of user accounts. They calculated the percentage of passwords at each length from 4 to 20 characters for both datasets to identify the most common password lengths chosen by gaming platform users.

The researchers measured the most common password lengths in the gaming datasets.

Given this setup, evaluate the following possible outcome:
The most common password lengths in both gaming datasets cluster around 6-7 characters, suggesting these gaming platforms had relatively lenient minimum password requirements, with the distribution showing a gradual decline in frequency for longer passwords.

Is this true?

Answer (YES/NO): NO